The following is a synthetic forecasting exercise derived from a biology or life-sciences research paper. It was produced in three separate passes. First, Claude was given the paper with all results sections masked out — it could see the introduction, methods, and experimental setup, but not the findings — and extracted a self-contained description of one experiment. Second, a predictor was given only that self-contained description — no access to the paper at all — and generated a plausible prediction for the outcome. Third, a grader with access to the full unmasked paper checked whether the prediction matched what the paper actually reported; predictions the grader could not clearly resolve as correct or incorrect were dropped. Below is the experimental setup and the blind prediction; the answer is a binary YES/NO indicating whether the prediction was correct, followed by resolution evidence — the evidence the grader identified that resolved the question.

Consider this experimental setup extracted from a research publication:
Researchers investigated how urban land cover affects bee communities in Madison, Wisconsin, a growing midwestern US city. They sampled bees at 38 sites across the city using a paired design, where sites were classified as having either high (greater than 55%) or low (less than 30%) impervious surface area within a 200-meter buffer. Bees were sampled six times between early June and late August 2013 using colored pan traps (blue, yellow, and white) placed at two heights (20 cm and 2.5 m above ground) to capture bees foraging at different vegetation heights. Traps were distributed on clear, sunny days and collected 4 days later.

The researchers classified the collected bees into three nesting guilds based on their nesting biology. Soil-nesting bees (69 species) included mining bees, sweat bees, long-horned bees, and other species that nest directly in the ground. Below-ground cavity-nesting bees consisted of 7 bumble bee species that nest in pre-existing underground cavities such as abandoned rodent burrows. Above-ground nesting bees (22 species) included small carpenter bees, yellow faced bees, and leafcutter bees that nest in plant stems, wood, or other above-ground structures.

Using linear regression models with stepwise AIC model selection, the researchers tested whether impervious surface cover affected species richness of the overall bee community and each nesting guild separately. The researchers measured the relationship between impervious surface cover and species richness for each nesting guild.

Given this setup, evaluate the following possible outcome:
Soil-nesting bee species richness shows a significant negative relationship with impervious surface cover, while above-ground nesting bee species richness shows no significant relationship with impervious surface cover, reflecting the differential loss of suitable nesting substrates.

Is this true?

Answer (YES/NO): NO